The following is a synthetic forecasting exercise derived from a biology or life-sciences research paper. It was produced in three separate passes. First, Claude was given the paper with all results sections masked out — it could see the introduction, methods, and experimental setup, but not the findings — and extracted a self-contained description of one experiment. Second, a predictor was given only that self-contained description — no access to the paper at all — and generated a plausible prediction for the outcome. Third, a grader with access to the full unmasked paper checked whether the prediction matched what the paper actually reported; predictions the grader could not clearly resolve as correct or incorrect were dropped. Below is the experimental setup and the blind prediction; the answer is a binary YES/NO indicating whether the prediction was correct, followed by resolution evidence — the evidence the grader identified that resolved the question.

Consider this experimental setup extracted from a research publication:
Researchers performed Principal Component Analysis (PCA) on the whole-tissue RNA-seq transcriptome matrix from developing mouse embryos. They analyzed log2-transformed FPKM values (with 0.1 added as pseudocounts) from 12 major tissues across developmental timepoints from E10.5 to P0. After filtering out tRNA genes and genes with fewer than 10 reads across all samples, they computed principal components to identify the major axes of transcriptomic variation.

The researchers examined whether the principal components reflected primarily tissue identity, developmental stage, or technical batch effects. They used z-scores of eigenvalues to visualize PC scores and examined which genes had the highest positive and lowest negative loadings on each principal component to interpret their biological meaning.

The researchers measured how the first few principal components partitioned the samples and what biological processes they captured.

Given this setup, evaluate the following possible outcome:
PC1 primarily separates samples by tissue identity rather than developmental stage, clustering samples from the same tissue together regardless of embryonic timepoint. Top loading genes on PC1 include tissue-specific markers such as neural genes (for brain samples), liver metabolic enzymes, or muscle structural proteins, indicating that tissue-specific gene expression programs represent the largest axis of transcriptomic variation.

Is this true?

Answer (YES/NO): YES